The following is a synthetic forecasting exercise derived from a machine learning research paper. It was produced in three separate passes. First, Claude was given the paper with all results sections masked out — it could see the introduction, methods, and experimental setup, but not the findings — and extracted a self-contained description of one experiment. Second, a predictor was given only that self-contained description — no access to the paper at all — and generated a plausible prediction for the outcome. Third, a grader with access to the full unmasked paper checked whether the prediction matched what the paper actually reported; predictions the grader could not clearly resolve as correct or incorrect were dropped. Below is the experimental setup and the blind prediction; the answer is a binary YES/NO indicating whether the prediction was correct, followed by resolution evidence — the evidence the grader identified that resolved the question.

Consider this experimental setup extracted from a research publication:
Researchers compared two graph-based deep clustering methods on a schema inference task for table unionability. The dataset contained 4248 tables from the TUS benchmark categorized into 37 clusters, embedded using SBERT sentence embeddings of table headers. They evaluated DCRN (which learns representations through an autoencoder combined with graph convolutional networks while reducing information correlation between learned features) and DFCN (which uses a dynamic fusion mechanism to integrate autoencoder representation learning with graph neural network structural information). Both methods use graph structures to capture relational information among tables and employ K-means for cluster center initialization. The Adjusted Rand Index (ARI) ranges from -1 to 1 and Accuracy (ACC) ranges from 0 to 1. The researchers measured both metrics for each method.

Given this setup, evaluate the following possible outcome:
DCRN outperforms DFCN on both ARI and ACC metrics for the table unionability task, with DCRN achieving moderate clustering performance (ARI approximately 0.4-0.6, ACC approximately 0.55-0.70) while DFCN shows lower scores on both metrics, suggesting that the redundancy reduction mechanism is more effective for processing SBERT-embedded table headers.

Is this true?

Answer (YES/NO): NO